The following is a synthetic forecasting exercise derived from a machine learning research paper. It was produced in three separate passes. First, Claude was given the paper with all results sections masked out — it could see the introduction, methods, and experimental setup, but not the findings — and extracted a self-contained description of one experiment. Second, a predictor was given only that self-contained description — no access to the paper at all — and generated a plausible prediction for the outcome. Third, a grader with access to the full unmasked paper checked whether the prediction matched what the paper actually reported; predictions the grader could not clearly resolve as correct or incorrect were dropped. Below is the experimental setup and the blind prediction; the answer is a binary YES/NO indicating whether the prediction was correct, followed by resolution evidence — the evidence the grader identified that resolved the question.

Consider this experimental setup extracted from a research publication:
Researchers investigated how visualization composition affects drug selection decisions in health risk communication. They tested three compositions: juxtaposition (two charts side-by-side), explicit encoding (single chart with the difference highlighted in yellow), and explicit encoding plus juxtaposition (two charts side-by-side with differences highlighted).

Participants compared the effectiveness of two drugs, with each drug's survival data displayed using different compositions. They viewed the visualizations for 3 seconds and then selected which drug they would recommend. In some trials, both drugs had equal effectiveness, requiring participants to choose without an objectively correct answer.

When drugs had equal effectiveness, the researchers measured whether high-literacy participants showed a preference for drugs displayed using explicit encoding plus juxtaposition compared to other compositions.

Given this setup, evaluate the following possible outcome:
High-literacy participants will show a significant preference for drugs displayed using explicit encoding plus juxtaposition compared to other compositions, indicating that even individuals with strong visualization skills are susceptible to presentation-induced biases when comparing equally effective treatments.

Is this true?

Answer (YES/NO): NO